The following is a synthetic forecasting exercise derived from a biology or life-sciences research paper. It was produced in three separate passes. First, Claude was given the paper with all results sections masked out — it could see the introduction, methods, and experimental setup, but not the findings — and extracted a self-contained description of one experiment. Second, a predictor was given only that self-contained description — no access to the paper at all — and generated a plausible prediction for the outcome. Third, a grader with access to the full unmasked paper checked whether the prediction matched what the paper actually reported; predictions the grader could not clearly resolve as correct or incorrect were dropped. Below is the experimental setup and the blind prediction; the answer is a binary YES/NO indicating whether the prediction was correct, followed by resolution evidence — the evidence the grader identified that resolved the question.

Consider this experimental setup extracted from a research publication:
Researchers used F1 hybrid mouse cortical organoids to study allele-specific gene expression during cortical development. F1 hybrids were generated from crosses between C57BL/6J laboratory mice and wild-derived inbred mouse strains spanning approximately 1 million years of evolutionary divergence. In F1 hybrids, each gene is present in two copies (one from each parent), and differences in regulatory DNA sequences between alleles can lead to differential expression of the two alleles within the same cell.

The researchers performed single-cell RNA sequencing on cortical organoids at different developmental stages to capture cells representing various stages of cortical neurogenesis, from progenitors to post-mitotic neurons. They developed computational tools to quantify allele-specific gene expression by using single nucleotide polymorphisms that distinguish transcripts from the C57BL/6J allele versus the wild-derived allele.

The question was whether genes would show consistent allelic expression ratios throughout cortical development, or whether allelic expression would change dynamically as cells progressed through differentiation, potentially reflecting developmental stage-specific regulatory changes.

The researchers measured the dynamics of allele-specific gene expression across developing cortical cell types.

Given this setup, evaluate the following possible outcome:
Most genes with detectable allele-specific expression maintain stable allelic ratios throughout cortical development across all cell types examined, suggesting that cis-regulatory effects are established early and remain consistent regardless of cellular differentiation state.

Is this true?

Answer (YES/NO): NO